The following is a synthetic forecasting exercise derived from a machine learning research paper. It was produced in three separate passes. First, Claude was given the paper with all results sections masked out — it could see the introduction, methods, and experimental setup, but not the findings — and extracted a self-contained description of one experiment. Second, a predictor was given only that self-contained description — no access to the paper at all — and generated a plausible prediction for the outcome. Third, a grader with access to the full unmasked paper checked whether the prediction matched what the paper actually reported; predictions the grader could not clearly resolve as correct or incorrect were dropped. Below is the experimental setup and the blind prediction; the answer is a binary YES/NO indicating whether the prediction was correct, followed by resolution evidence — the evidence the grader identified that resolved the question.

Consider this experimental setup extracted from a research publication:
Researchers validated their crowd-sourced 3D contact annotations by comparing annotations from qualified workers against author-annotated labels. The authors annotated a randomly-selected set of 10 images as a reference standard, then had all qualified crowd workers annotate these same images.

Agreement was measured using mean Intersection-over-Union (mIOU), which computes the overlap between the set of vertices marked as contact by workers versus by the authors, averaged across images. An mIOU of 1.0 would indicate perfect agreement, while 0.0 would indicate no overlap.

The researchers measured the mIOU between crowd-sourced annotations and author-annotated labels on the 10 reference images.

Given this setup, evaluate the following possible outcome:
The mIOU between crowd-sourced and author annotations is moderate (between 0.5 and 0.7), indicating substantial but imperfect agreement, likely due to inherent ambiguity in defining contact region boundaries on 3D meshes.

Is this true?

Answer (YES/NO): YES